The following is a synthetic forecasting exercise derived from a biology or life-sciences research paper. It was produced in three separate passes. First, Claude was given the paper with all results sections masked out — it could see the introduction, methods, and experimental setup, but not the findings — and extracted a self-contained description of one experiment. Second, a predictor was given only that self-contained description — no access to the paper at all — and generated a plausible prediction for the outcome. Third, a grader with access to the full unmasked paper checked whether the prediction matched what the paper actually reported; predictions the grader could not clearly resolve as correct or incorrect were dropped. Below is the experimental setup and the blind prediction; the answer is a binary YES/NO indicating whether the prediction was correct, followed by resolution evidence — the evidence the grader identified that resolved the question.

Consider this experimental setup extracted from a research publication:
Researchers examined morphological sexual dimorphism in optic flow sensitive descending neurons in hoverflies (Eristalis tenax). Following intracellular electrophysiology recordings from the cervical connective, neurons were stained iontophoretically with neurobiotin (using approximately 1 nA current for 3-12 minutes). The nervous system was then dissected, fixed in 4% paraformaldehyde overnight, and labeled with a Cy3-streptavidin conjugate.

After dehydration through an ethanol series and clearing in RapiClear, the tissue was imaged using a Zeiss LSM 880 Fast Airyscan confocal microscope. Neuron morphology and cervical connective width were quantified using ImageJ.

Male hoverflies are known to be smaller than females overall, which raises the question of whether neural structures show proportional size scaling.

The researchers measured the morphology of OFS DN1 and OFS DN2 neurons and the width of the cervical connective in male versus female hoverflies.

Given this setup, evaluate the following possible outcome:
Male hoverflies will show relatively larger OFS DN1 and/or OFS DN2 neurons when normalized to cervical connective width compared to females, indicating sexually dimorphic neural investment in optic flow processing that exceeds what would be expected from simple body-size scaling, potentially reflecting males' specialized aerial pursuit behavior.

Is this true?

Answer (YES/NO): NO